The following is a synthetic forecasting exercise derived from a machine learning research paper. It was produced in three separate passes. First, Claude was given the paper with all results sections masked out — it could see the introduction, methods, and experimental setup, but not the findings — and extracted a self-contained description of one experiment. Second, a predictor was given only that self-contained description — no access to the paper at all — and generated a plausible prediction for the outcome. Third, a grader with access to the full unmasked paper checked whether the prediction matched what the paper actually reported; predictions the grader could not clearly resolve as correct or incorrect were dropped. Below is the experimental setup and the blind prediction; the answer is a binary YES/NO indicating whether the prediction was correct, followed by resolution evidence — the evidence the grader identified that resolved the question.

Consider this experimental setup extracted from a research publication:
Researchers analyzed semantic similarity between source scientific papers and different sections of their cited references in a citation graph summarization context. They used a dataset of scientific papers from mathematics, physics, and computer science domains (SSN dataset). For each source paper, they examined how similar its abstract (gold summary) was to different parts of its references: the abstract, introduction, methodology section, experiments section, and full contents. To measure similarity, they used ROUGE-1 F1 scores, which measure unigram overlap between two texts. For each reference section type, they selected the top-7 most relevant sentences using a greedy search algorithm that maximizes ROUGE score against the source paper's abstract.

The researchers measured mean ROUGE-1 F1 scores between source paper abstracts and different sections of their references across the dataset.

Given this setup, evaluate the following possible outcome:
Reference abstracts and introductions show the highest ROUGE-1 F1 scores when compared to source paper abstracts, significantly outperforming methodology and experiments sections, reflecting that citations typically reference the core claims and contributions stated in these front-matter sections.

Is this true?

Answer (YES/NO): NO